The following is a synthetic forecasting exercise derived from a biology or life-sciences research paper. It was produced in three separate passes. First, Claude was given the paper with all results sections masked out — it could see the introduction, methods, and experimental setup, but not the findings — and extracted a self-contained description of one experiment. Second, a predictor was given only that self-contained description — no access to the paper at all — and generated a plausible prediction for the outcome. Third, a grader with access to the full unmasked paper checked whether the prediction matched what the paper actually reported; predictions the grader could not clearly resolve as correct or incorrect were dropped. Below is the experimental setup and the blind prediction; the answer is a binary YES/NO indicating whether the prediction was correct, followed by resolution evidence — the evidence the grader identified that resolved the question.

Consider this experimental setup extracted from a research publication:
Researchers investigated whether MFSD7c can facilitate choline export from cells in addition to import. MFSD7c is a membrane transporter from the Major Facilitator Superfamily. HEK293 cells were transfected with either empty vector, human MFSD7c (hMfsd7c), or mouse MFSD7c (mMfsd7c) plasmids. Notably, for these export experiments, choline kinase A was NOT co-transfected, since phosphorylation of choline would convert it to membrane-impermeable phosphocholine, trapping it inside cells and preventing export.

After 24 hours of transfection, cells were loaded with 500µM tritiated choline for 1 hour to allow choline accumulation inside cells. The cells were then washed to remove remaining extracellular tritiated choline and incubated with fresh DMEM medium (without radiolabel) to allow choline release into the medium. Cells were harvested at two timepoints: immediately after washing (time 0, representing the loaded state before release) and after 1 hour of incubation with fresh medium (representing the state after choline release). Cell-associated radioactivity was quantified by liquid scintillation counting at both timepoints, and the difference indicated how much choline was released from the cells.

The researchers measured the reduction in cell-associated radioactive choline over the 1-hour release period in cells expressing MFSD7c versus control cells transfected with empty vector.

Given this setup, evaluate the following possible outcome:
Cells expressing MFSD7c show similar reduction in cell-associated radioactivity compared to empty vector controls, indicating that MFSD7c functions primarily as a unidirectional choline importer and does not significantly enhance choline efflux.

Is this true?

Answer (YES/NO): NO